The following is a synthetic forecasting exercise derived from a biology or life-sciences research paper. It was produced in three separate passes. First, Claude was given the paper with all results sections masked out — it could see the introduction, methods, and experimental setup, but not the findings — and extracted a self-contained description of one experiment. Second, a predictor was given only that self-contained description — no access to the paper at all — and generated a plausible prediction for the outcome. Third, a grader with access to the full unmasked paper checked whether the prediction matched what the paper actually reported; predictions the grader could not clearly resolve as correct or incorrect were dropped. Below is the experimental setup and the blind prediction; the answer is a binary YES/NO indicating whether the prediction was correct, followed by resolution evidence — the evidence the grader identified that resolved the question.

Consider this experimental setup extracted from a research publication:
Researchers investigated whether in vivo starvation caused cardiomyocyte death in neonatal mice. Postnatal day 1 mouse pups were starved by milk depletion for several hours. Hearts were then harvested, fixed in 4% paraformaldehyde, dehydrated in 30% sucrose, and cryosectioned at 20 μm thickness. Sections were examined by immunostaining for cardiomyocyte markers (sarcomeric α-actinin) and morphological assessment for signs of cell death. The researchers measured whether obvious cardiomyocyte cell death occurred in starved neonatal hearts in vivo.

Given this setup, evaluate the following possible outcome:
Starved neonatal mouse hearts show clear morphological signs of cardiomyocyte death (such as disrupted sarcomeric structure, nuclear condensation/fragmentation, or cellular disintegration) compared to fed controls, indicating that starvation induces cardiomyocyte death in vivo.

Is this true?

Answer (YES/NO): NO